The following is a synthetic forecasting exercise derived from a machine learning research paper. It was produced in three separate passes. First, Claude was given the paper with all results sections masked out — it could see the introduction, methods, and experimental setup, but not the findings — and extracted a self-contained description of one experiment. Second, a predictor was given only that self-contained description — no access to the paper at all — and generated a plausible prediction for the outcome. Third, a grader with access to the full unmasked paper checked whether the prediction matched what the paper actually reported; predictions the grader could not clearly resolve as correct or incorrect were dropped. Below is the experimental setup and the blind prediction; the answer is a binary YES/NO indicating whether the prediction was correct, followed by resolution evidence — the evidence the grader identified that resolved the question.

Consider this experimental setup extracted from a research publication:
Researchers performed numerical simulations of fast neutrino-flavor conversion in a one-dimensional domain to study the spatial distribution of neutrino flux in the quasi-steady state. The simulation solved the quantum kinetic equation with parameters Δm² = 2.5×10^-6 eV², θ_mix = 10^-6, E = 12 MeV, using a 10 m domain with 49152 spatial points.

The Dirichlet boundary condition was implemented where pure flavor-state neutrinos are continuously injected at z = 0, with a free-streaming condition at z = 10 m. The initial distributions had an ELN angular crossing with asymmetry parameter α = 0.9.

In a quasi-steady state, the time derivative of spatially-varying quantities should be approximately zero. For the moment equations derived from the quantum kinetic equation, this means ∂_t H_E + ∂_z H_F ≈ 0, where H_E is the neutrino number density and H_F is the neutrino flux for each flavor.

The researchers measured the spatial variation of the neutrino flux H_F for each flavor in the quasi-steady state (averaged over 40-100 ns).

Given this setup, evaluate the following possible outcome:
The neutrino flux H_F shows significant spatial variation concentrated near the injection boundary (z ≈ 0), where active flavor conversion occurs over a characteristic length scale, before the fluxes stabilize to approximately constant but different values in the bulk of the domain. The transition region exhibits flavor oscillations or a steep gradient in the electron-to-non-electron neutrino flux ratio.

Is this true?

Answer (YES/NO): NO